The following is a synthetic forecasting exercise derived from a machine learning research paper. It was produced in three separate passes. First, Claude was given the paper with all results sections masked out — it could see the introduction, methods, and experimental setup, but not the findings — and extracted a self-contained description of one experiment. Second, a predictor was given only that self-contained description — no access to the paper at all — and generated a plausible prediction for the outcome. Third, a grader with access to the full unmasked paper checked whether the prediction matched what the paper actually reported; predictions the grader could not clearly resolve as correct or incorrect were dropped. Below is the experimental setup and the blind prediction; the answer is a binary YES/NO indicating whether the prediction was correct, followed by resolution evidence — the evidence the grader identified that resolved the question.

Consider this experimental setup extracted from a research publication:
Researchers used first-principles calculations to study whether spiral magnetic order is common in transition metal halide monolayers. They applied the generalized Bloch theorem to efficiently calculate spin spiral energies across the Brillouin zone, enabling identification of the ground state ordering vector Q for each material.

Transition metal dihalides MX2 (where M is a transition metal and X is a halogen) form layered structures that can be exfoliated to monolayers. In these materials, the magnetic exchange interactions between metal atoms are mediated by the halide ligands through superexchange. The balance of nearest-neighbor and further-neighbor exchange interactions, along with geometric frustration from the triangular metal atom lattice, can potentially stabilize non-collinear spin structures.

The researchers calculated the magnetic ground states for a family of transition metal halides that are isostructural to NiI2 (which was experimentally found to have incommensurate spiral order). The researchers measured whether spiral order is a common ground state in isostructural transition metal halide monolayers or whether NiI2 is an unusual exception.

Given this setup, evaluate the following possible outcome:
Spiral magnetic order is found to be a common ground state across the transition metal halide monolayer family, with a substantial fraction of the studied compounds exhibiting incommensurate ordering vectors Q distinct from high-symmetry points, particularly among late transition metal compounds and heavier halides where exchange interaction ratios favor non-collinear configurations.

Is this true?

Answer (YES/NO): YES